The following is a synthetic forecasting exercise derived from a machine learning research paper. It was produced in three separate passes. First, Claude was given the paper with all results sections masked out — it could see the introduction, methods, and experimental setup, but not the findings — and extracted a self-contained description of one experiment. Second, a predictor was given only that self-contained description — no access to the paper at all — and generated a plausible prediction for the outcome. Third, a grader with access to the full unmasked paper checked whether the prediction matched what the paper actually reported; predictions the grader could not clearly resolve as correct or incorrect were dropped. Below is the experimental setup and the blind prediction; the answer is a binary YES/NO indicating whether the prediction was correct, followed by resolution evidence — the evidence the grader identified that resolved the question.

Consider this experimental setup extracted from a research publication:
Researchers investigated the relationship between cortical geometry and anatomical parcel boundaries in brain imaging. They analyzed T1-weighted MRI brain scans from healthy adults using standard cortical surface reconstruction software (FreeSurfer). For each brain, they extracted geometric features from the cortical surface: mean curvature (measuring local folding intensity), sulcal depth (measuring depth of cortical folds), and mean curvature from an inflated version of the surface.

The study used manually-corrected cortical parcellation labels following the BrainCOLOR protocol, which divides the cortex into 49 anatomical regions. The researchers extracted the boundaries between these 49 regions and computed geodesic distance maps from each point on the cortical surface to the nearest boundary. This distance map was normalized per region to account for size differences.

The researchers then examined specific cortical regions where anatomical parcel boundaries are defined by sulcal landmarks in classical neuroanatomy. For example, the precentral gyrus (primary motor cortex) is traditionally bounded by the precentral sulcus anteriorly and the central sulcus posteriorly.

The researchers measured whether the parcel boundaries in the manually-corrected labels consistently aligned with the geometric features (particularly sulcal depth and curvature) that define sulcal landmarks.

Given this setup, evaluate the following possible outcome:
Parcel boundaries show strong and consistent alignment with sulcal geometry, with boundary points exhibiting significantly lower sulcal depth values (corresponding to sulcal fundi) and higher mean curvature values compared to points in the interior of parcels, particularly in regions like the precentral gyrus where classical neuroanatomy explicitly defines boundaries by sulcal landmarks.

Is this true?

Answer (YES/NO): NO